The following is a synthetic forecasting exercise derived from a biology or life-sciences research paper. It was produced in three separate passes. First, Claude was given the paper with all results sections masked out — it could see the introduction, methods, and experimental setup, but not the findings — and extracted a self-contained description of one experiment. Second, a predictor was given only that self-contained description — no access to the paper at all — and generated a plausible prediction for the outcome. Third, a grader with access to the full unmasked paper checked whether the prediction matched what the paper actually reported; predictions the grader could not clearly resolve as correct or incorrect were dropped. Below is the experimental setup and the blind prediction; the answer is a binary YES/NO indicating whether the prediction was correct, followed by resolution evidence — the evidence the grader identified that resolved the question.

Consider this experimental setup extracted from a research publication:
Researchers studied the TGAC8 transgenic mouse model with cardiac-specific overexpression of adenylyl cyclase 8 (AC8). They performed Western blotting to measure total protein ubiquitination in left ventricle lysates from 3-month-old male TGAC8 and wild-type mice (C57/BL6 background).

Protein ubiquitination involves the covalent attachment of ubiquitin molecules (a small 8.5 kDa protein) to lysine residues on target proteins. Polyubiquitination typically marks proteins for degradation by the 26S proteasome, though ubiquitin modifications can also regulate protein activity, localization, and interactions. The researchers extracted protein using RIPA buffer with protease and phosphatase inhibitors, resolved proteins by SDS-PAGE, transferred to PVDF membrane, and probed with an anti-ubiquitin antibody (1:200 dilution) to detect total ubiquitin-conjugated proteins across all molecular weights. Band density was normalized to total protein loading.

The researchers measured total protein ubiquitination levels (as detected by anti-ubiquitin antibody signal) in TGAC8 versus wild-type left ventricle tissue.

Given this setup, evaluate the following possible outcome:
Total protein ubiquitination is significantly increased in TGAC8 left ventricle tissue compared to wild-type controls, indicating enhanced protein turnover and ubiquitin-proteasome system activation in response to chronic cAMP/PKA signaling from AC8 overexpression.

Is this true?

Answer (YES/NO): YES